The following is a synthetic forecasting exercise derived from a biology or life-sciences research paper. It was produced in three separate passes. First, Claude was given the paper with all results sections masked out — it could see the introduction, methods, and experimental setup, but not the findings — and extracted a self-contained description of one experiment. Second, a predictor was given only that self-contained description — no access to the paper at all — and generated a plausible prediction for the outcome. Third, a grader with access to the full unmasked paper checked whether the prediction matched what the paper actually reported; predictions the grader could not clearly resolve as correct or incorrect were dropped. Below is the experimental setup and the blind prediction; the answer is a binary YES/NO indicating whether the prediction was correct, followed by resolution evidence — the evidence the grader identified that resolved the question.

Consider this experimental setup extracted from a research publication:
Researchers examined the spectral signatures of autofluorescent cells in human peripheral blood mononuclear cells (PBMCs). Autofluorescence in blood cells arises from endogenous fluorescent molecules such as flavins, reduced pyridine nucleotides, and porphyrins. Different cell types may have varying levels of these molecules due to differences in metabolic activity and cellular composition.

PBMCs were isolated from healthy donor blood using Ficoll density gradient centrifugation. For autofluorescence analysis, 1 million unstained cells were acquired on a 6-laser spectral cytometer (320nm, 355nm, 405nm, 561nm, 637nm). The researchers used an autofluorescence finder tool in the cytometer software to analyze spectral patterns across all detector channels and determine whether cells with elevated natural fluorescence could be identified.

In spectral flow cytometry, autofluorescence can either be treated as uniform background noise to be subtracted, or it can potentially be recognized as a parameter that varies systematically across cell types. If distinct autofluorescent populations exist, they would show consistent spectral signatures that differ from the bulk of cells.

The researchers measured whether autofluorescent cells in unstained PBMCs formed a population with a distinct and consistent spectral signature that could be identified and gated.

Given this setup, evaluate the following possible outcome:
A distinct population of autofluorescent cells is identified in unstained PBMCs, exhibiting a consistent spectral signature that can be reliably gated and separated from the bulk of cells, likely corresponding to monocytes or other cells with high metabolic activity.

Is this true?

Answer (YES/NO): YES